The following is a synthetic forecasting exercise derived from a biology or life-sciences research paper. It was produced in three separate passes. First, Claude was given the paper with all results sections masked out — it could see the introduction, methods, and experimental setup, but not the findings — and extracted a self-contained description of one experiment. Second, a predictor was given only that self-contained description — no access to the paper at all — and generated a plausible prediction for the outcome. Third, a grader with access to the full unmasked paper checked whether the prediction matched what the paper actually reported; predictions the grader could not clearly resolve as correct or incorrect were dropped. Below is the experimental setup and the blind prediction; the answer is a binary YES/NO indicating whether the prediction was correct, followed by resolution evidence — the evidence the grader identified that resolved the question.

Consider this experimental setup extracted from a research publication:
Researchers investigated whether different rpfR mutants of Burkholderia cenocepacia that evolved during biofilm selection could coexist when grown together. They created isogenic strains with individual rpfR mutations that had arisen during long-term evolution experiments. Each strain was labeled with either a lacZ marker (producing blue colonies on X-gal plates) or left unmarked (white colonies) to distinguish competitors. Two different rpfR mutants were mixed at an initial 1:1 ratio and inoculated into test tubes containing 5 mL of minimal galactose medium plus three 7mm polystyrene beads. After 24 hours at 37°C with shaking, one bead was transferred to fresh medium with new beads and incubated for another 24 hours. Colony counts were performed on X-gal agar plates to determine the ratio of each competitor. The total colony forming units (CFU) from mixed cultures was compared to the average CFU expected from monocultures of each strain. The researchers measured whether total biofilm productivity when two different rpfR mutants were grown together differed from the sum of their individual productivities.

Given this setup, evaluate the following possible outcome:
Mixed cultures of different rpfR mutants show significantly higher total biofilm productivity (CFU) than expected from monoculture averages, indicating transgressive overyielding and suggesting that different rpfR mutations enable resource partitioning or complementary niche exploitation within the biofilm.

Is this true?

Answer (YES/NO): YES